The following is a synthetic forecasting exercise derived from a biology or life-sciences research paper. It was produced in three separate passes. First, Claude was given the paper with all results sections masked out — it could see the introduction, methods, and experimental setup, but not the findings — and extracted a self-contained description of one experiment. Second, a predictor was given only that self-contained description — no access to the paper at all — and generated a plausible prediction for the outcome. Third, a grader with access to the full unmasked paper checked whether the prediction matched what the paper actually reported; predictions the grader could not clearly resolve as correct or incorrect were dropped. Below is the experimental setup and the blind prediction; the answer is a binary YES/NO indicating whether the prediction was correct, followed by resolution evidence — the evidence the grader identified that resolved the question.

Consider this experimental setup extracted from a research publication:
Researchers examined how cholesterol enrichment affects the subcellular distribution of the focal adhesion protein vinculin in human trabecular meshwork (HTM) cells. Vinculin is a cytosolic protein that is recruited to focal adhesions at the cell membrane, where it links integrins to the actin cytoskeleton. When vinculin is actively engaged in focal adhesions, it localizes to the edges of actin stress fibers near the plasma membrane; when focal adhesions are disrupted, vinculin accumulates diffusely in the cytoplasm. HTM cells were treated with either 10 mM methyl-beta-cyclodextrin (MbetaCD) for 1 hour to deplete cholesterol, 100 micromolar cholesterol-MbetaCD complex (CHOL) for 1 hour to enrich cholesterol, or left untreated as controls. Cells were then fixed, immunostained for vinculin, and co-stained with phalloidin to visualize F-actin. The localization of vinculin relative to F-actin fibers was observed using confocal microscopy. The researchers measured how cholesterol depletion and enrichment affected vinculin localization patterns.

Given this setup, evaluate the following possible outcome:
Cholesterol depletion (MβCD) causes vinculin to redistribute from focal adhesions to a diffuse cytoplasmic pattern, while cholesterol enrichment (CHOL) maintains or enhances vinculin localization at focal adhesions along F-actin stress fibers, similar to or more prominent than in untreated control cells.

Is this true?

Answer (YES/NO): YES